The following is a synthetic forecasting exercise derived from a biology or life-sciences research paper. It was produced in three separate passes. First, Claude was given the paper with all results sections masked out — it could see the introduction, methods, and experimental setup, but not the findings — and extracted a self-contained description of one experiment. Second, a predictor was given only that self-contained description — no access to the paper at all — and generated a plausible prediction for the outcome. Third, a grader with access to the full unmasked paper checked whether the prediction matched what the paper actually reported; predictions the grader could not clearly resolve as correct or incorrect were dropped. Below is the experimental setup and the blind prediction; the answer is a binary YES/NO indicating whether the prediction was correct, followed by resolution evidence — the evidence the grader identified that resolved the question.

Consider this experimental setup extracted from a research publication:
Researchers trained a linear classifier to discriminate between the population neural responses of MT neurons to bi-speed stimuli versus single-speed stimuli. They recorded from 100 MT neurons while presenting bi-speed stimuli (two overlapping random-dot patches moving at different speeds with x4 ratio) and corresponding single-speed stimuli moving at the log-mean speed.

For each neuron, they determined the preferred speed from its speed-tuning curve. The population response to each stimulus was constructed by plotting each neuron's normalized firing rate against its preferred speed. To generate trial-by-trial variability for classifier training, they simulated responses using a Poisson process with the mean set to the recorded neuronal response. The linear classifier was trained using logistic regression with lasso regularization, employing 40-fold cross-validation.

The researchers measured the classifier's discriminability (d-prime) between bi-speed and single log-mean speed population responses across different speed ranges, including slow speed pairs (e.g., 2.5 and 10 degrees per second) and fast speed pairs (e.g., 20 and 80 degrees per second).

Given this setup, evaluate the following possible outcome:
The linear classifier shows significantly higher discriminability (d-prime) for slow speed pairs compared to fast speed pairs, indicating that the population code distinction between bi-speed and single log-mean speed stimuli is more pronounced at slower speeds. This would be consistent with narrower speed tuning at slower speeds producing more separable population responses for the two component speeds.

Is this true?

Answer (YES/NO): NO